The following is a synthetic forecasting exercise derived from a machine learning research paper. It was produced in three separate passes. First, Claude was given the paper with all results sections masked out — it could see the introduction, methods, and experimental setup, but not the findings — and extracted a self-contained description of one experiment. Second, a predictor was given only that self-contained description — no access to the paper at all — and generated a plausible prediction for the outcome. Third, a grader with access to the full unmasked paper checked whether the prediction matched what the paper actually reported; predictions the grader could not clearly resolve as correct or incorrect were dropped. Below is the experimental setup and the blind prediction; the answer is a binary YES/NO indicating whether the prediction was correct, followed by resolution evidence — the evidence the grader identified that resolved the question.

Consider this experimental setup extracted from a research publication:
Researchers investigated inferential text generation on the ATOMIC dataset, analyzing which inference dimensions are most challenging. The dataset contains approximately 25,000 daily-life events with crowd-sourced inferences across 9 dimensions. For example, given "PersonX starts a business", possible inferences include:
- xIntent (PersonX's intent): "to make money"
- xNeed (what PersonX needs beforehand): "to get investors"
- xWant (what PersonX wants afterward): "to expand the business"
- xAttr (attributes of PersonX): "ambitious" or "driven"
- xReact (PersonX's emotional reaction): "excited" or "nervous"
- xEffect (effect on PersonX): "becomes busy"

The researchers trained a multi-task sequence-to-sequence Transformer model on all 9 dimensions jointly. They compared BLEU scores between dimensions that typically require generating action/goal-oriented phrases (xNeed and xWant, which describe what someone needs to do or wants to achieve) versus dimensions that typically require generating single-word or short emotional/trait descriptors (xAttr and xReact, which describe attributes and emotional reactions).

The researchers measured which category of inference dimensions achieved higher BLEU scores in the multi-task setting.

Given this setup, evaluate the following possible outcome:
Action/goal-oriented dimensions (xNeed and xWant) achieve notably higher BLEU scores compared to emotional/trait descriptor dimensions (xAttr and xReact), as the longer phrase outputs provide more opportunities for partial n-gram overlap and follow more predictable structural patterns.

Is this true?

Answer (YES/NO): YES